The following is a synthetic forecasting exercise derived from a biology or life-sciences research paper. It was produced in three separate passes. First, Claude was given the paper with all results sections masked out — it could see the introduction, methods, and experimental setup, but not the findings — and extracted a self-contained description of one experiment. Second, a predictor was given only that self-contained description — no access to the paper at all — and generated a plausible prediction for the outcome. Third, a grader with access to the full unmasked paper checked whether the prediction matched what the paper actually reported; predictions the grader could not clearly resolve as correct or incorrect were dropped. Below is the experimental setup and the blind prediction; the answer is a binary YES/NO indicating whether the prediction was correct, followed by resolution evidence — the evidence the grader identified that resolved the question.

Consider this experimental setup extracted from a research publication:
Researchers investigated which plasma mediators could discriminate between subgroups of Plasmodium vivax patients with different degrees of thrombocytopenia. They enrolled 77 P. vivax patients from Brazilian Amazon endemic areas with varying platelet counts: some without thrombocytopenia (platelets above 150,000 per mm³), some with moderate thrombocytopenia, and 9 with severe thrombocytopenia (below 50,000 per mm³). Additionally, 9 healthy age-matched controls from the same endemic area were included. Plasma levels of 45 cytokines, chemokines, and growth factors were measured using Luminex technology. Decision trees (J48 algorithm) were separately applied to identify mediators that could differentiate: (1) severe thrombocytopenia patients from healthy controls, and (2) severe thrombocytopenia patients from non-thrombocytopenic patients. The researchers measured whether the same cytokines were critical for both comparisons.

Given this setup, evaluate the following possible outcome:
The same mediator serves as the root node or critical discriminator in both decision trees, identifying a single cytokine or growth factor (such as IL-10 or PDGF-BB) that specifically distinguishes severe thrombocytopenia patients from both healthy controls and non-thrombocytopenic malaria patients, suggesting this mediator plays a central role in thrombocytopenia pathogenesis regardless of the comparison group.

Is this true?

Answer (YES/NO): NO